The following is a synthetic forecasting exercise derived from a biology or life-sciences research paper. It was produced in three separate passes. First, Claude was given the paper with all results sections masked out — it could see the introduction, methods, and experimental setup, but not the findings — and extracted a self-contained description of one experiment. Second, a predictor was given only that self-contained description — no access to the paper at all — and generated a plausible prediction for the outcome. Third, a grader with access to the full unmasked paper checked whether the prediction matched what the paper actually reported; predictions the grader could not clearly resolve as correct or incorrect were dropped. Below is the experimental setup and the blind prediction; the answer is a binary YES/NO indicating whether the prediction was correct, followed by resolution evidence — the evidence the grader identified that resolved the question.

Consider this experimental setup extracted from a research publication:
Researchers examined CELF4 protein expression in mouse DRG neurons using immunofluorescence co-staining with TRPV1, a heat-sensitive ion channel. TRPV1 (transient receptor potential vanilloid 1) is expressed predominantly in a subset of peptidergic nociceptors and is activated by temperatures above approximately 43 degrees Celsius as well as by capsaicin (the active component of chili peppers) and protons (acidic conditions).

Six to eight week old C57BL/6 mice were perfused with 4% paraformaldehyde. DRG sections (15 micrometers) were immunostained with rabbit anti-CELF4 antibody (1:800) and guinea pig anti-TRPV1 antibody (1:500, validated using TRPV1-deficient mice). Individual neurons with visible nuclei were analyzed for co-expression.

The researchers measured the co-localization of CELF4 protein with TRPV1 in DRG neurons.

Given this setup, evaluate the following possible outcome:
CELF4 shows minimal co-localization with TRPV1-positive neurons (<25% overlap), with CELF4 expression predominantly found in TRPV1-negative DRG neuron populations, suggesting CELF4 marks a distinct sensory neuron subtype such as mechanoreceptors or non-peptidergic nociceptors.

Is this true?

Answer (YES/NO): NO